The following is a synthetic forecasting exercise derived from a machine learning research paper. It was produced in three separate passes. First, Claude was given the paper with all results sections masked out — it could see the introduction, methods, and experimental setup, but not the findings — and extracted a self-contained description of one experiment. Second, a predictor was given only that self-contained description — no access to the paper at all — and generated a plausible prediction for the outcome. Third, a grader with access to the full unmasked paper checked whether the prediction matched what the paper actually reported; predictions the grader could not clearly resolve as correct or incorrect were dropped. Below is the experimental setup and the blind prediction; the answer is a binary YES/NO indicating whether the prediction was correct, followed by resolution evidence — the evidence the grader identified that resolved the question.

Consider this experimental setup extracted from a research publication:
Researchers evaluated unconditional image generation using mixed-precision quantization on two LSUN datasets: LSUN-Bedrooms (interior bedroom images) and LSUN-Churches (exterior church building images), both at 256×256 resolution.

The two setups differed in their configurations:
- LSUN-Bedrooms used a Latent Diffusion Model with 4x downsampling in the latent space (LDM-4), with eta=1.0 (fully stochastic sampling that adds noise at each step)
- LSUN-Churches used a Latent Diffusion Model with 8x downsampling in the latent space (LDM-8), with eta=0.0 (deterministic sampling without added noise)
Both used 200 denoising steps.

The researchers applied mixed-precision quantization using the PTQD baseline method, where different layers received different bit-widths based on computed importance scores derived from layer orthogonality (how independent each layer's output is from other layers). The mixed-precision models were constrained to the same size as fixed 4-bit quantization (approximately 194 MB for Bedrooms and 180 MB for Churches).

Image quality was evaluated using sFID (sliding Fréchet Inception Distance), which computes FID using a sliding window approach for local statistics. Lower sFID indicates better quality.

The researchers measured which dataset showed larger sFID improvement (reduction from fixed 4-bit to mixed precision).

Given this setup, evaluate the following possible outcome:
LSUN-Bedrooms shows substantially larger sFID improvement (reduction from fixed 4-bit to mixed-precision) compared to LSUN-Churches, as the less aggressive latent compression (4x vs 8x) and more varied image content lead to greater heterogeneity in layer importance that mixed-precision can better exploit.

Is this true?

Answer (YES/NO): NO